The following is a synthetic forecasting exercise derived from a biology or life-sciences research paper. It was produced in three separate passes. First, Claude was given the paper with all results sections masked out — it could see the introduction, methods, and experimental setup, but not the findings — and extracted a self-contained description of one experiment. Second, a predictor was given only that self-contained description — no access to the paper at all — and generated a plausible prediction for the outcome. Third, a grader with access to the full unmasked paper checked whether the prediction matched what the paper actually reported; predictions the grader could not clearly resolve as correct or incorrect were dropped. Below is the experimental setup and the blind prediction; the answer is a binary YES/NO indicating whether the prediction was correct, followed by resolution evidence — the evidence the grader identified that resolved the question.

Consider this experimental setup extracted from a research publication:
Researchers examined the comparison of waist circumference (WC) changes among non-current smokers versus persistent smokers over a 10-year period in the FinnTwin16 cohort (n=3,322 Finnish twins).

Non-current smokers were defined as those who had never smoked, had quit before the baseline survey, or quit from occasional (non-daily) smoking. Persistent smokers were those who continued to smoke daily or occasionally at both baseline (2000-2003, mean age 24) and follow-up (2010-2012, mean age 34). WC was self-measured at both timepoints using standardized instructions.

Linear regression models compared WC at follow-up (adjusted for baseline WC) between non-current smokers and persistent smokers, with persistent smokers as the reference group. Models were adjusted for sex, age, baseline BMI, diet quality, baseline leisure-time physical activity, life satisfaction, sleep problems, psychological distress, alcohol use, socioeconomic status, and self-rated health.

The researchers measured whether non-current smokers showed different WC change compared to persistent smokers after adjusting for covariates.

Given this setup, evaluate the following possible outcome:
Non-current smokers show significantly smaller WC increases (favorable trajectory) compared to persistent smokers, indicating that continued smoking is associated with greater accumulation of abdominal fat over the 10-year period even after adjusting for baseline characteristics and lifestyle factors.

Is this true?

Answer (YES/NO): NO